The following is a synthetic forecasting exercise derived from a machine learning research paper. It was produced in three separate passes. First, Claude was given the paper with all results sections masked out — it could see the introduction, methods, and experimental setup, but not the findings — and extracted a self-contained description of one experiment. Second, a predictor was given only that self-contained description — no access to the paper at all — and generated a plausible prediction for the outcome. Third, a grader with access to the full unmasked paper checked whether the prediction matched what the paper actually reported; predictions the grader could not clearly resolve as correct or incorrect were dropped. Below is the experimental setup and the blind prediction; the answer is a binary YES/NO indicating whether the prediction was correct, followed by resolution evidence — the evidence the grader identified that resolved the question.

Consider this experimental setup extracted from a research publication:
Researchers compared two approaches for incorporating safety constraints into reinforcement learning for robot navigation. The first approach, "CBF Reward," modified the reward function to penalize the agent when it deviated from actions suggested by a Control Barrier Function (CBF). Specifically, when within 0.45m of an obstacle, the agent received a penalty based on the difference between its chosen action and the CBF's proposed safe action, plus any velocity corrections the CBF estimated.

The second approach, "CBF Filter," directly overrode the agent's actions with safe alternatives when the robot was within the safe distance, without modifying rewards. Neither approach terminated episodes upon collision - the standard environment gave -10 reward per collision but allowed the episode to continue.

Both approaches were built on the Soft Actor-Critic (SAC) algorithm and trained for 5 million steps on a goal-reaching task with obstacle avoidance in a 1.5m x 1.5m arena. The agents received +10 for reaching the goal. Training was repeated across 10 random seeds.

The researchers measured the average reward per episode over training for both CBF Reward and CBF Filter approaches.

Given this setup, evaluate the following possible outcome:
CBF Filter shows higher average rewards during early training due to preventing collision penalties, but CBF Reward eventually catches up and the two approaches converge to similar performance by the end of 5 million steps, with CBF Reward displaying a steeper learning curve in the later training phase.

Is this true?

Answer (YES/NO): NO